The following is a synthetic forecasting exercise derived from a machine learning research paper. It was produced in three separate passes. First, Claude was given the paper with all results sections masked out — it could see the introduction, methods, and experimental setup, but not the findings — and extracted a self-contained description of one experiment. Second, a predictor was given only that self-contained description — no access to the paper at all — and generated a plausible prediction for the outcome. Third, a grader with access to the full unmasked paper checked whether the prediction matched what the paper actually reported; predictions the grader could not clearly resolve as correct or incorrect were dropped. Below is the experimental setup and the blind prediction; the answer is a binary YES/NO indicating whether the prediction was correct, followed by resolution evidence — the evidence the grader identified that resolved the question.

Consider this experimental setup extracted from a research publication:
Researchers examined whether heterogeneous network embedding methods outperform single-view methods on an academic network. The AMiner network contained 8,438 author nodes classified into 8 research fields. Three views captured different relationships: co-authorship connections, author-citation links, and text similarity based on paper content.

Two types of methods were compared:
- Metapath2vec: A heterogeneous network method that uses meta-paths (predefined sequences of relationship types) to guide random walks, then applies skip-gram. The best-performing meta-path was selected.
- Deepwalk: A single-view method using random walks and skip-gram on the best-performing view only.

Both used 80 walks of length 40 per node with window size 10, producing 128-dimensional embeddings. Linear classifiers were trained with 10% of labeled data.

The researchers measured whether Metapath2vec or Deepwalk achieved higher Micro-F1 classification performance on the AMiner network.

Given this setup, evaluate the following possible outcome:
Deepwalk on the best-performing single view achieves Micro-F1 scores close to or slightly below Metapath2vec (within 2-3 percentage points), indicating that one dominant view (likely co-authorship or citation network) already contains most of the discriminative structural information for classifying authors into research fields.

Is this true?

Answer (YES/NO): YES